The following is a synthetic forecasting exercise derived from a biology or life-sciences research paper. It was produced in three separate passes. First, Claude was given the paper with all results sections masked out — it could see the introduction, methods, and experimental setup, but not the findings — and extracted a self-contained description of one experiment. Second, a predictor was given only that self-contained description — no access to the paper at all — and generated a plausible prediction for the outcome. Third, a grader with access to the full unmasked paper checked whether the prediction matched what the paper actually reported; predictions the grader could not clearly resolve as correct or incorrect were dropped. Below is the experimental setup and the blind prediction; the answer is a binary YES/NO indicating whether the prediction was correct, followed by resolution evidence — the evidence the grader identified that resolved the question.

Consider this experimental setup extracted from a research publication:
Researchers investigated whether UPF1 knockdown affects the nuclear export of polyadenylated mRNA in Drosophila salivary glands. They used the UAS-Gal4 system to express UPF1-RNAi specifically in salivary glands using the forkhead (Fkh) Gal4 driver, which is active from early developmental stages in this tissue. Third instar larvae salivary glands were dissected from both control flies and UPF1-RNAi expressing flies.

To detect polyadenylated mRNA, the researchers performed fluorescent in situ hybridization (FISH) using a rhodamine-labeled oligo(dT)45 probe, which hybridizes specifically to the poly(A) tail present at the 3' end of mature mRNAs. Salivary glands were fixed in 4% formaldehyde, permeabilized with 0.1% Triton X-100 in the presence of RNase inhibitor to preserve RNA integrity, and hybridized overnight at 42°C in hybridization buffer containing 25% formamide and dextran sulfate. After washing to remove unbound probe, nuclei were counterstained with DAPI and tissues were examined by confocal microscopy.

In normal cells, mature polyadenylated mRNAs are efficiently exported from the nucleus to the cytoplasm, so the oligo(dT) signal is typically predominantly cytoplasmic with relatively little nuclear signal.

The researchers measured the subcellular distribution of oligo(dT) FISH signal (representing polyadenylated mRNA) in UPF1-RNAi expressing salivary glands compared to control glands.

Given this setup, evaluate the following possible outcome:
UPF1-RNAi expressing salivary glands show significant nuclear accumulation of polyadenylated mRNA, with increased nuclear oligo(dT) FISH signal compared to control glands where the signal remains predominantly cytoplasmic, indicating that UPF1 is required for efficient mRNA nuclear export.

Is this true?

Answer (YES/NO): YES